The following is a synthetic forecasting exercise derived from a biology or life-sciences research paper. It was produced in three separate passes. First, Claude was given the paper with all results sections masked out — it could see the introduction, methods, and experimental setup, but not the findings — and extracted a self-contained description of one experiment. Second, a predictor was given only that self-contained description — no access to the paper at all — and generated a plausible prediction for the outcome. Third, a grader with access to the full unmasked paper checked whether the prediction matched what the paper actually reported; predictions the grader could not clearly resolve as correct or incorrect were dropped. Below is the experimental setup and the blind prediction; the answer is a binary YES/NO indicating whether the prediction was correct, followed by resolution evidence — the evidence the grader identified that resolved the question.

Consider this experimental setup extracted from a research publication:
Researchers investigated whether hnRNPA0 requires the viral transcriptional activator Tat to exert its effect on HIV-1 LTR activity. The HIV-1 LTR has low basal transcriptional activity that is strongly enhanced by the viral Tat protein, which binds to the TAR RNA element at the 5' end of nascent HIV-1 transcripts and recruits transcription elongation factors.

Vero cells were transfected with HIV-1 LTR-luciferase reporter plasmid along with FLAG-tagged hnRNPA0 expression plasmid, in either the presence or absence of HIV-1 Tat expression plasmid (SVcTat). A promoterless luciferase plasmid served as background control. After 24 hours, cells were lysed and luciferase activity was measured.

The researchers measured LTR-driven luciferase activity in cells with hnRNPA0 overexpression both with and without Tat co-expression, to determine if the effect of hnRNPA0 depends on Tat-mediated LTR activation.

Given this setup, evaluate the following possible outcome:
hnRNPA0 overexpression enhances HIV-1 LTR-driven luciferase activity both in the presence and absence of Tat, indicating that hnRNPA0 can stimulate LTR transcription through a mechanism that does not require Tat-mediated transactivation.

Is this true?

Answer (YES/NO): NO